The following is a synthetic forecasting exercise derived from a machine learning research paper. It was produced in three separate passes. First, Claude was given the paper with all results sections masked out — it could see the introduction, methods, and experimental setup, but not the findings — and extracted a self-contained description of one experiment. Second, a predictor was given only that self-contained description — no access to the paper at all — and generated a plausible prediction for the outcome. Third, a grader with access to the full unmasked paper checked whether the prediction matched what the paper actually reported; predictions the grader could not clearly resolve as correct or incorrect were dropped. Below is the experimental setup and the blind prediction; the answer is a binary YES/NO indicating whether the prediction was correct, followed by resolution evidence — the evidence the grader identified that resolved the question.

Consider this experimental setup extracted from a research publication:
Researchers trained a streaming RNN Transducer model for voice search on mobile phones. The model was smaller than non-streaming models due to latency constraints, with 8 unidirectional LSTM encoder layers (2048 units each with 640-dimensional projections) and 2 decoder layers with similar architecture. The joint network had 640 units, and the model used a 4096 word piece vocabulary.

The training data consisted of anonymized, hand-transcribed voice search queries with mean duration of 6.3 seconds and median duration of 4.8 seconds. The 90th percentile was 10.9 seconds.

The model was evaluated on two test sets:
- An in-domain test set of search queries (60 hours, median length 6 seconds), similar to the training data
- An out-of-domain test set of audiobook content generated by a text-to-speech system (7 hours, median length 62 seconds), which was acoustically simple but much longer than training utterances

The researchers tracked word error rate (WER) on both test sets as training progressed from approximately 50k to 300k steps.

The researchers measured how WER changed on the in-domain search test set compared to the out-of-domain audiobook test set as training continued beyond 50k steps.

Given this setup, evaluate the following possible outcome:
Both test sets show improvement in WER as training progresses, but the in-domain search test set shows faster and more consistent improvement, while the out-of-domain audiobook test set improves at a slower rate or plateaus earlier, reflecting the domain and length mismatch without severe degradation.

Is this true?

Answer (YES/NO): NO